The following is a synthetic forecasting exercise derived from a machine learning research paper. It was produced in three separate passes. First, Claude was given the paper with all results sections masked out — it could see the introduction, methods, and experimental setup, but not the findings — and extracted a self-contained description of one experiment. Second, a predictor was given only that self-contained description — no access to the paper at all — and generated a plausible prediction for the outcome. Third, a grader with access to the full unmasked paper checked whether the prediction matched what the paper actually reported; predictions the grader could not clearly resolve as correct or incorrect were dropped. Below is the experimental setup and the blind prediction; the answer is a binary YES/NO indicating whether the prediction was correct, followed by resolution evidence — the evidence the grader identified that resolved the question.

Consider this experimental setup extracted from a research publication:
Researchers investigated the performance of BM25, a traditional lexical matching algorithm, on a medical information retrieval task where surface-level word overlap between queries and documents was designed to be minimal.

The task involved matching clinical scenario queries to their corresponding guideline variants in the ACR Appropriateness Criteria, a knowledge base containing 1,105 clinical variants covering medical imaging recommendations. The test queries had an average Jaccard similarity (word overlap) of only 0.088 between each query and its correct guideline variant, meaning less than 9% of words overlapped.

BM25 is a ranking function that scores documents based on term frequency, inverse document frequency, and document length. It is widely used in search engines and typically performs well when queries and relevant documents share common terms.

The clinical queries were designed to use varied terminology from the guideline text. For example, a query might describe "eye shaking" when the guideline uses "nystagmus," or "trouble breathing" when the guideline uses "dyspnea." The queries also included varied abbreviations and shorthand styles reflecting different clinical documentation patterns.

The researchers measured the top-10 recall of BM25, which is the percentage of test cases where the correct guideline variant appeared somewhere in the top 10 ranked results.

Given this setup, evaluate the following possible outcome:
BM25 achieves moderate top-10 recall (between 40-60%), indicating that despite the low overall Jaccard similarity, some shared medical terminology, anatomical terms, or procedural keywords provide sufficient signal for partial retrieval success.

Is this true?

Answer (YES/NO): NO